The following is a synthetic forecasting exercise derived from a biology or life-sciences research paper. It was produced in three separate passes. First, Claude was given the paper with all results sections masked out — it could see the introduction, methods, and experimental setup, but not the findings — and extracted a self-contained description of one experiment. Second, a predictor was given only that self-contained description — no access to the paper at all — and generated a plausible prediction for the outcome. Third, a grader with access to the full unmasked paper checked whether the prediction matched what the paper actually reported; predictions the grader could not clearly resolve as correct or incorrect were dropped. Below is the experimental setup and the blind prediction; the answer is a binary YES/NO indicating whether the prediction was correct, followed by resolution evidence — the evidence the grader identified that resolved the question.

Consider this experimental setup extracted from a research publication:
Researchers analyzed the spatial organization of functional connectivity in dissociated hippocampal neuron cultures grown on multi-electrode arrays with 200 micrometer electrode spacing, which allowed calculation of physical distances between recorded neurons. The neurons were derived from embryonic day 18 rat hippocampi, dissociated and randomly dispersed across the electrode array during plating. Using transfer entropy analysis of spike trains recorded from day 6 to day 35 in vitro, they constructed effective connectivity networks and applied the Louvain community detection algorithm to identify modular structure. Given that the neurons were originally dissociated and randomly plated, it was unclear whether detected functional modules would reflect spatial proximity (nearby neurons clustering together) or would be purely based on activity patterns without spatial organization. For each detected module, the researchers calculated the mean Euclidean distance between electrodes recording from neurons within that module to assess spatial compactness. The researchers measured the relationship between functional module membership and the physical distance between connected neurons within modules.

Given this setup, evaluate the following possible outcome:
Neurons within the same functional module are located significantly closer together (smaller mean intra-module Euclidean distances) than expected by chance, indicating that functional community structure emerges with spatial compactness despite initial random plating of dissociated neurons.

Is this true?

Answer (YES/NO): NO